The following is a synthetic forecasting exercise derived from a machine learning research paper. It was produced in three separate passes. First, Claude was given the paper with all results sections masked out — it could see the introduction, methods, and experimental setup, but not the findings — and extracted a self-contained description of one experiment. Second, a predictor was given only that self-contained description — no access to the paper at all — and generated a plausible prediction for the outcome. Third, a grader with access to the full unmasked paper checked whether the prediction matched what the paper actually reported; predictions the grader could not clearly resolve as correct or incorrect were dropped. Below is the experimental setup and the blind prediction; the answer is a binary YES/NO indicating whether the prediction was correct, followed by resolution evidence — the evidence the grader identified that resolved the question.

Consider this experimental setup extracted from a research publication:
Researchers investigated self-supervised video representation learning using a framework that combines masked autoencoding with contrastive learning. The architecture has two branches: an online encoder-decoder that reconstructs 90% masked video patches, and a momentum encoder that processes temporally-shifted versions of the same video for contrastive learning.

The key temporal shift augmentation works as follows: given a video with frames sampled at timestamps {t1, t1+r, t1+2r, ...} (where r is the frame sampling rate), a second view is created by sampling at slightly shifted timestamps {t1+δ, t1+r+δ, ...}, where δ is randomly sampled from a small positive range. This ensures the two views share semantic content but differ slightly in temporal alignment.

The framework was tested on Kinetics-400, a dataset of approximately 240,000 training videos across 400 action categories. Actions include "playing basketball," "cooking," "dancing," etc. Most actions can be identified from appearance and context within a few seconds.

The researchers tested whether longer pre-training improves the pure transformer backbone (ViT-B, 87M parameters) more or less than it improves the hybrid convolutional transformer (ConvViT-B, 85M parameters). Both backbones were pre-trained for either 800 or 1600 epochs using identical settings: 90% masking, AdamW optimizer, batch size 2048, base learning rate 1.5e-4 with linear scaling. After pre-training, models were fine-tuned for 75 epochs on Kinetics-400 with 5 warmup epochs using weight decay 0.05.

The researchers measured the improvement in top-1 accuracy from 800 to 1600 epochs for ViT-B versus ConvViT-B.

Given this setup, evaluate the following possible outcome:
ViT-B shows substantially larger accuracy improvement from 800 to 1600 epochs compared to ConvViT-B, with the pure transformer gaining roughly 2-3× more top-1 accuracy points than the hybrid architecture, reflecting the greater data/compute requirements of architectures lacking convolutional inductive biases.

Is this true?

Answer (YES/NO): NO